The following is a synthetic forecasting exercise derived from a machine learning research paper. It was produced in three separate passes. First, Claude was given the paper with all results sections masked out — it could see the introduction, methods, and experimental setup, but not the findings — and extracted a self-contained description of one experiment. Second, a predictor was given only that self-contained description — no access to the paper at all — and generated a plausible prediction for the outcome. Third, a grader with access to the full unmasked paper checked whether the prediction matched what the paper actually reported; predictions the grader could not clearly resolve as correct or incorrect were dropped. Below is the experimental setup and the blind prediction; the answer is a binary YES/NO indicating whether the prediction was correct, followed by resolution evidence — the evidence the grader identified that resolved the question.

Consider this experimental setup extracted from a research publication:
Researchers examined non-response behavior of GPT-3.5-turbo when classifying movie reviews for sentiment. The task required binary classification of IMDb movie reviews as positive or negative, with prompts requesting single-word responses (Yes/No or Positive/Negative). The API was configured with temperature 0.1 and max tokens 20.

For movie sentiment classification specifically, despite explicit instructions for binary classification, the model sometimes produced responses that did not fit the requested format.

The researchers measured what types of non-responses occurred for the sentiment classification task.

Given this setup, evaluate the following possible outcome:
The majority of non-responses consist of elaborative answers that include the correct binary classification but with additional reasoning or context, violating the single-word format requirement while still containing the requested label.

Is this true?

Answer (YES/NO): NO